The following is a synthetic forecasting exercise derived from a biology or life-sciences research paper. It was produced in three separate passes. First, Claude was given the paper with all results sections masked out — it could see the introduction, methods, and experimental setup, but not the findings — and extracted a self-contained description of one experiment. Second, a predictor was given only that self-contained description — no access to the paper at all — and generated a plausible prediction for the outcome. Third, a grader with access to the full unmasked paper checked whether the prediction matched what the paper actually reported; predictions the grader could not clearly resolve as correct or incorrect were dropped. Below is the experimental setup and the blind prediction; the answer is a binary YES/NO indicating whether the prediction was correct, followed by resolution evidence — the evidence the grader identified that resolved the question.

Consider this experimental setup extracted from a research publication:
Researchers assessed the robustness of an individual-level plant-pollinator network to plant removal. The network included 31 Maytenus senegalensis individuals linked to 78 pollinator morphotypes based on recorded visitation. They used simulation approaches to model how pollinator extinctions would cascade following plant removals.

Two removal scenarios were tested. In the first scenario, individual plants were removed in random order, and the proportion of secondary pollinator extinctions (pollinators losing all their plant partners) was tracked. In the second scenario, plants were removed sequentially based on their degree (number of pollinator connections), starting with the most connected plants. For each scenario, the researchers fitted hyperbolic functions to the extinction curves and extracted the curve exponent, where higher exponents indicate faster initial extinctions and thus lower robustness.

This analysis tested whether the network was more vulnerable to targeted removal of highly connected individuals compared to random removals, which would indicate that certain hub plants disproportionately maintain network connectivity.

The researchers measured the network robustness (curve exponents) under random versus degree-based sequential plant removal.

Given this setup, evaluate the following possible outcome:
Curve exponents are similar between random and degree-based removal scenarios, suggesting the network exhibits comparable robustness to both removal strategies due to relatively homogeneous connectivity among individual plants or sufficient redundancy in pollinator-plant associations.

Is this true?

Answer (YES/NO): NO